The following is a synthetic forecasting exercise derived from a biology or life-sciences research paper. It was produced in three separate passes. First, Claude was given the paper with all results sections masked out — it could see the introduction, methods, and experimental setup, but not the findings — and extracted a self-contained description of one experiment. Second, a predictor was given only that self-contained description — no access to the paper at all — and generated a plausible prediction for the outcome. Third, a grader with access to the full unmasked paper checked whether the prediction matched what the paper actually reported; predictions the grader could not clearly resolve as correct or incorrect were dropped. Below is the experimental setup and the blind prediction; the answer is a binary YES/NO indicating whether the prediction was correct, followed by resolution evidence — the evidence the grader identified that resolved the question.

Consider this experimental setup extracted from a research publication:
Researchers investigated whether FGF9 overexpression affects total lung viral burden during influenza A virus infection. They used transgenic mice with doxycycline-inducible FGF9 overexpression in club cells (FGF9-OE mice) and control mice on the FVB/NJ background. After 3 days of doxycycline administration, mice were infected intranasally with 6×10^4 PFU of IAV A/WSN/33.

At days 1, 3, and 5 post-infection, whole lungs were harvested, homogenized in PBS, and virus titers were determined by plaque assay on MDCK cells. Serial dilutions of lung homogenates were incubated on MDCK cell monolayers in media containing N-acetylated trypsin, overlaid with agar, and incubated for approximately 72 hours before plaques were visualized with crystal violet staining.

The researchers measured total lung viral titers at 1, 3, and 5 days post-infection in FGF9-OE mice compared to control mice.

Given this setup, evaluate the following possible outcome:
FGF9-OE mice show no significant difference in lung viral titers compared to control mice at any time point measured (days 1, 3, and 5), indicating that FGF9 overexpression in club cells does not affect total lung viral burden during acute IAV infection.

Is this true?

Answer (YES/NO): NO